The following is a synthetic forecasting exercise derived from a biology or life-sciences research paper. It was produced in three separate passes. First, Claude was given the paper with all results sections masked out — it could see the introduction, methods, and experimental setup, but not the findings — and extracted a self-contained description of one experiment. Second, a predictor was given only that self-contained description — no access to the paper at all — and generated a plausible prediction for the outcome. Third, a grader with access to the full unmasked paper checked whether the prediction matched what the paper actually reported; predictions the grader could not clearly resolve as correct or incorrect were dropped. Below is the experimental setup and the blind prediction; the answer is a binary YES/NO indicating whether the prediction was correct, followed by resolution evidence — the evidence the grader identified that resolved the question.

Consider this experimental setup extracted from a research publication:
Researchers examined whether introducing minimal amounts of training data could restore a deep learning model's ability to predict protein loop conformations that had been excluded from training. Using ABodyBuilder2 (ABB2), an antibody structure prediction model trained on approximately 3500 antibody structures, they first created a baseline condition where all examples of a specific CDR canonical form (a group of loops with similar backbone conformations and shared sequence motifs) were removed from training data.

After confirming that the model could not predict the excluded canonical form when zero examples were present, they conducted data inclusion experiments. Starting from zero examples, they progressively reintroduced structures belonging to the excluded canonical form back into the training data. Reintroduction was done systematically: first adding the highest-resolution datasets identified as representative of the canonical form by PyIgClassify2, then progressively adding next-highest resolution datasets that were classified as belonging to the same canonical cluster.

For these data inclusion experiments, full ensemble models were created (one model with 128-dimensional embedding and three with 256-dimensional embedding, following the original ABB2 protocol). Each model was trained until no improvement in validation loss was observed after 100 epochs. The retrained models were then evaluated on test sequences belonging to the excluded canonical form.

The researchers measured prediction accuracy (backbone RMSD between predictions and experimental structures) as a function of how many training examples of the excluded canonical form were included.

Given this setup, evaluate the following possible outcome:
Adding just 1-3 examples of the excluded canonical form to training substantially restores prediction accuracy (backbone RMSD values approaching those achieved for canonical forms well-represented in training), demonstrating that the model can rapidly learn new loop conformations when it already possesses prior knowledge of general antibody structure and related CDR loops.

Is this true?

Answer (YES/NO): NO